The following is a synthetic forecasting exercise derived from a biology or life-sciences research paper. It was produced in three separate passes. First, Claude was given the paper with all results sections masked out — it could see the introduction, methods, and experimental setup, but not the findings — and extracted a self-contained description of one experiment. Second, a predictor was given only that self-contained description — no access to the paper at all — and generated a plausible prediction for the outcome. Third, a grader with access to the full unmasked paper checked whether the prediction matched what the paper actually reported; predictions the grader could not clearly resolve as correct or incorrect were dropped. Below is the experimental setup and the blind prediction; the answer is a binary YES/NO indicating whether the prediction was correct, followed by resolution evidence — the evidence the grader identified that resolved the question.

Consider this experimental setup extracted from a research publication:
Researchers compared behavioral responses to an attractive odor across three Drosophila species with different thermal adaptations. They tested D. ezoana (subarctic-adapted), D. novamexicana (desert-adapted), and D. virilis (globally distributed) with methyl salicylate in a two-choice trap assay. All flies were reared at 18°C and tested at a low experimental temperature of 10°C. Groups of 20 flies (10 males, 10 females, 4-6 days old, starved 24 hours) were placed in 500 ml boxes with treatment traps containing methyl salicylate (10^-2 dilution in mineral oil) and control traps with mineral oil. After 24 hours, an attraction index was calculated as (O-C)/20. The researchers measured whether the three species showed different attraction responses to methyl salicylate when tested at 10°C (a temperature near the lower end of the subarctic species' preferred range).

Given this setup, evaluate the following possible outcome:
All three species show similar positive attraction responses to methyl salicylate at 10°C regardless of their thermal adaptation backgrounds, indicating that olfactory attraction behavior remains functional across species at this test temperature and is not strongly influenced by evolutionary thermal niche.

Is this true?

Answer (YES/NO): NO